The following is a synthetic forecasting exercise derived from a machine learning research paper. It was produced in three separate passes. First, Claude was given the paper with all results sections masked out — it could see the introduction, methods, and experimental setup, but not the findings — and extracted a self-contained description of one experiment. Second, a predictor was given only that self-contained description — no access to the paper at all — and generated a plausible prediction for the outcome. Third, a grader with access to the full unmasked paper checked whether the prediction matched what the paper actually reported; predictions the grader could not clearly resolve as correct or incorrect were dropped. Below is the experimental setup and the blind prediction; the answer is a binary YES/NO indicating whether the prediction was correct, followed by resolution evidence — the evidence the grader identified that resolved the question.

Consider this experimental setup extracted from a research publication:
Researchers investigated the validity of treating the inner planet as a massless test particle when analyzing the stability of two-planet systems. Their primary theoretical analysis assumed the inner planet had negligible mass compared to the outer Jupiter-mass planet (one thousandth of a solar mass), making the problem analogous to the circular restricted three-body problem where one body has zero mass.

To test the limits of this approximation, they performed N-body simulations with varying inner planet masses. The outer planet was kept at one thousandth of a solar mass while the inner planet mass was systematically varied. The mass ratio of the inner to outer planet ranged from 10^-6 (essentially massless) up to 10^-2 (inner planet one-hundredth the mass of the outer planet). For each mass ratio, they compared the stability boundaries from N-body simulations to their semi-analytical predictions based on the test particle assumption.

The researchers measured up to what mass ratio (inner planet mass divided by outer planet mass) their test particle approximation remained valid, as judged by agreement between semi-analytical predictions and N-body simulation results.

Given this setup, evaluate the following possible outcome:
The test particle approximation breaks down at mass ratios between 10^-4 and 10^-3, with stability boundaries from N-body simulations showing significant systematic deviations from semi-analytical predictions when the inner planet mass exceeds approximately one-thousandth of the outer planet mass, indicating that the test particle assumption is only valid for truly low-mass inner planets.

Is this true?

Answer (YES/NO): NO